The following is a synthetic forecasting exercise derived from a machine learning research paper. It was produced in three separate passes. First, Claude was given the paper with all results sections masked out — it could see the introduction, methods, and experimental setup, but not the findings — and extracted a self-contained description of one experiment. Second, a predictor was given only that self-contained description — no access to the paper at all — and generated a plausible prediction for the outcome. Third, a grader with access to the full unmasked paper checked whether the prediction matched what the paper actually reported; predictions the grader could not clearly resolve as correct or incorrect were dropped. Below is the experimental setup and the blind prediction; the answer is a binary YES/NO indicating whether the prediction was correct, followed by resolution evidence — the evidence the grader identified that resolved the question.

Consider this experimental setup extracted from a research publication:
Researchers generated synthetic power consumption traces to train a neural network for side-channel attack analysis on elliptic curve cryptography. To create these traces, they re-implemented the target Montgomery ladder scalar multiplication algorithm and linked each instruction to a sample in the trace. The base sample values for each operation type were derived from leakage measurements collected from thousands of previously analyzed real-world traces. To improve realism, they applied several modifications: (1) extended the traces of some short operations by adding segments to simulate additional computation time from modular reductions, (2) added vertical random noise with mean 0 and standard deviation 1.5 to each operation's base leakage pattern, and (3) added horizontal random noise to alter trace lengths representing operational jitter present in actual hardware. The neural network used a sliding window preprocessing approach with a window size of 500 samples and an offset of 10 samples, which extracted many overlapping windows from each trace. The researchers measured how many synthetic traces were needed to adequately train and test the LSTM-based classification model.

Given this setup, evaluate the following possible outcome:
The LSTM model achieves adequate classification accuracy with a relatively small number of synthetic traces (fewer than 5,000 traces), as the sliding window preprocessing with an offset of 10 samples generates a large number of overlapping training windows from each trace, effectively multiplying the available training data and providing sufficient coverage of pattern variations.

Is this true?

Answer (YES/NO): YES